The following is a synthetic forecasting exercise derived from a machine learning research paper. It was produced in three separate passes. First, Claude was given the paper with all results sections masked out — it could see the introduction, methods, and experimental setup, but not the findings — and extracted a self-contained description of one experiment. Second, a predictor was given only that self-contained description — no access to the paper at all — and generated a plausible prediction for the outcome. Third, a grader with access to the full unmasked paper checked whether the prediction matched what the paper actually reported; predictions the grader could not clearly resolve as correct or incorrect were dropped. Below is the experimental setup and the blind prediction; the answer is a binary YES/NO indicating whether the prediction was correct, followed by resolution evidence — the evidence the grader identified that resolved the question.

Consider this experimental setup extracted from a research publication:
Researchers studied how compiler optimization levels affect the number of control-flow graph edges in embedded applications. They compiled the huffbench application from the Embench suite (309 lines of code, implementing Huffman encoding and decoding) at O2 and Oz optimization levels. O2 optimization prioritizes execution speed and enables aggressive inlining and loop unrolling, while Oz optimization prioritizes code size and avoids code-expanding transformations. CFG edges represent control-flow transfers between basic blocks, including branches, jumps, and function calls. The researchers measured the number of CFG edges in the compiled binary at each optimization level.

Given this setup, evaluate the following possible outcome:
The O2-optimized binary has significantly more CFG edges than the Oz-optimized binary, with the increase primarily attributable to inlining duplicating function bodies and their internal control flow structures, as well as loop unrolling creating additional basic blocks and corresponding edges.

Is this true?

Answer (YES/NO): YES